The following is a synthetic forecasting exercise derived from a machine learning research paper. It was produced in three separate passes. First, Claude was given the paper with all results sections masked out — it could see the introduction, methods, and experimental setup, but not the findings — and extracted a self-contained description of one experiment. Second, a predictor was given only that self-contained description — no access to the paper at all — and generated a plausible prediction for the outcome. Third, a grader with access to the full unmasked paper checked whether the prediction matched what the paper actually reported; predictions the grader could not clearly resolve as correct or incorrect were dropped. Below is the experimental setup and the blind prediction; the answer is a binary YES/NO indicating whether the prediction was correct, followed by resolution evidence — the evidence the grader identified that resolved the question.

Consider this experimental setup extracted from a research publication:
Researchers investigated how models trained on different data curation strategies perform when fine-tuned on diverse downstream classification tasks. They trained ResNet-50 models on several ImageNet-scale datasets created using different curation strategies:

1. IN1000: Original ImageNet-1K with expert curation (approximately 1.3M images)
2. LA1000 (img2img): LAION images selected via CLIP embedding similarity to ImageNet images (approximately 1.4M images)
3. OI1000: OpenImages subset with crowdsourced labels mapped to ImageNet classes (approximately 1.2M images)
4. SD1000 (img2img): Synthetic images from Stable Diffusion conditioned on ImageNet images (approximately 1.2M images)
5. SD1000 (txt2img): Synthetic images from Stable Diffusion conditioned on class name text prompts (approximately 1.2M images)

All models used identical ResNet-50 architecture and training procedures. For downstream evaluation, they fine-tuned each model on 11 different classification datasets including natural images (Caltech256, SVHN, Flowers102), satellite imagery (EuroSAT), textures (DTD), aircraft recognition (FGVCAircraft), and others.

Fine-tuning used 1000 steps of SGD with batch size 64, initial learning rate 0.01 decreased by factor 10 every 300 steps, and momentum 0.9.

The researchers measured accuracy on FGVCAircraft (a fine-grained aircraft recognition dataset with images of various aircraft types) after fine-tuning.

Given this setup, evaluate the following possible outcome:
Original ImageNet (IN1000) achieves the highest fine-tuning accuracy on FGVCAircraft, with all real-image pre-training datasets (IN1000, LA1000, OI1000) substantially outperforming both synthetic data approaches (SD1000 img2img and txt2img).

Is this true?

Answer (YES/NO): NO